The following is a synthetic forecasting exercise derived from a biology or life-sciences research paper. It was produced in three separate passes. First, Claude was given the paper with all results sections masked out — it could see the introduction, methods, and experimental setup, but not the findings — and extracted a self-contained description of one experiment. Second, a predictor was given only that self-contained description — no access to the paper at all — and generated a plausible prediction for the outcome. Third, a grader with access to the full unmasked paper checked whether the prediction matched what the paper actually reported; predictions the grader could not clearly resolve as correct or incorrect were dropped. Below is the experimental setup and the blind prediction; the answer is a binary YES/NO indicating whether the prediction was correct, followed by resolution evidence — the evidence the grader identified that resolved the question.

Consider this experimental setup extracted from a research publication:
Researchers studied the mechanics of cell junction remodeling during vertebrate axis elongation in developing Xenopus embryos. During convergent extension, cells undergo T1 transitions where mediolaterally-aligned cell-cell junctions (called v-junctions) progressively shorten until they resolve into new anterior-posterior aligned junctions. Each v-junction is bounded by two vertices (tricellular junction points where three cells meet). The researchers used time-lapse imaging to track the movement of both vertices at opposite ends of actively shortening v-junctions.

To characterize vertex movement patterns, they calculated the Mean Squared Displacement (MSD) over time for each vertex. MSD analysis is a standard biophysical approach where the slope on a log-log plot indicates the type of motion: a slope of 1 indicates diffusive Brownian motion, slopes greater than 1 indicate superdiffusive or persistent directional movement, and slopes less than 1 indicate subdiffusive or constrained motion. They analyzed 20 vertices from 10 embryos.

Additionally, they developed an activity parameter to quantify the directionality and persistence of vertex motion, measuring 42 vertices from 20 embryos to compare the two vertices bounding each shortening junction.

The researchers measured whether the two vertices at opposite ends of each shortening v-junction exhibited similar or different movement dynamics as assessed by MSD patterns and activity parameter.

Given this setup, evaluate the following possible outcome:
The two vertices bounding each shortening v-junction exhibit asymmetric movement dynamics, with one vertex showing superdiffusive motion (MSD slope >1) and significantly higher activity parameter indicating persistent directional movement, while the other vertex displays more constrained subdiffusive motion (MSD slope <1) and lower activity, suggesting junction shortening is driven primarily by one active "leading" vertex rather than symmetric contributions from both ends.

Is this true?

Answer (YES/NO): YES